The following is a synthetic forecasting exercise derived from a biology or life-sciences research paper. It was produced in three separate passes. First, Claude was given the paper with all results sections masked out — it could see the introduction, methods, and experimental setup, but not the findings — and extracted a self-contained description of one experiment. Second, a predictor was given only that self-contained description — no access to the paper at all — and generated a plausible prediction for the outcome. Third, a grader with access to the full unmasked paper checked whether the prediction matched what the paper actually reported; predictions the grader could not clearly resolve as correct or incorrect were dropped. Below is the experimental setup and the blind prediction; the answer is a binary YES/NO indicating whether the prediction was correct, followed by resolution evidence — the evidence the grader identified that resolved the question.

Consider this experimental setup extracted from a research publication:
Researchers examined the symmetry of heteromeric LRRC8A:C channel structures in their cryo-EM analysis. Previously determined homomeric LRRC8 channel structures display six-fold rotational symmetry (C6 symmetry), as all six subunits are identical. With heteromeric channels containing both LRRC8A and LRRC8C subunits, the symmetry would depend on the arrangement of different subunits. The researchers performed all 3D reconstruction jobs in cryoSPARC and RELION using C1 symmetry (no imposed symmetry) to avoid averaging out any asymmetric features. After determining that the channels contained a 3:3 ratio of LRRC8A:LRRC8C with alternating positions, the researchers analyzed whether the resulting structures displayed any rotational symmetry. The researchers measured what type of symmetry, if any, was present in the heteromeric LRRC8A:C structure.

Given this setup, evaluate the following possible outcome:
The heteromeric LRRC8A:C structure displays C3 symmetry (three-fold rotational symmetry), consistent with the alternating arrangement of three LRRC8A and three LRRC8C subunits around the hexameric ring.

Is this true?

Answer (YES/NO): NO